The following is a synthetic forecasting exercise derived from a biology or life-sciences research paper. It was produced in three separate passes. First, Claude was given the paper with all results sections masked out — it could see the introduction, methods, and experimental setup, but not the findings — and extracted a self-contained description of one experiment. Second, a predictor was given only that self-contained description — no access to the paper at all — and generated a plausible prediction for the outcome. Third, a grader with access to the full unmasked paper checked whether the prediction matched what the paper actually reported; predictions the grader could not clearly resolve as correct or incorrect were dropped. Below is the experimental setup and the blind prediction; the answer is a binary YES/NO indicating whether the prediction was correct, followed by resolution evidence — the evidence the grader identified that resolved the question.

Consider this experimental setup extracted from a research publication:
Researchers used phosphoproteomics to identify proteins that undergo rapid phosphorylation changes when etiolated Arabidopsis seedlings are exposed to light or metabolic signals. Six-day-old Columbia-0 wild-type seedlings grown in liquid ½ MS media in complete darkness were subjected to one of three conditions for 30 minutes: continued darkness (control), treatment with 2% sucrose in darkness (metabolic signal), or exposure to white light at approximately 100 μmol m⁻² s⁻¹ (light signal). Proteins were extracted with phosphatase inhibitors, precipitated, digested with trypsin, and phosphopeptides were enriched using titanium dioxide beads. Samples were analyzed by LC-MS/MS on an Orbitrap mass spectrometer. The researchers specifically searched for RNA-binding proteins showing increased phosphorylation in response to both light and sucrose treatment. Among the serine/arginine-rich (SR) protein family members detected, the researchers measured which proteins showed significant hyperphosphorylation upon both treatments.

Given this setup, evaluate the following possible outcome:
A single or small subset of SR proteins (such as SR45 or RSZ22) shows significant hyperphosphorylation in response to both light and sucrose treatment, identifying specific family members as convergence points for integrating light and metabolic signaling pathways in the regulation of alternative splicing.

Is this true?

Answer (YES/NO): YES